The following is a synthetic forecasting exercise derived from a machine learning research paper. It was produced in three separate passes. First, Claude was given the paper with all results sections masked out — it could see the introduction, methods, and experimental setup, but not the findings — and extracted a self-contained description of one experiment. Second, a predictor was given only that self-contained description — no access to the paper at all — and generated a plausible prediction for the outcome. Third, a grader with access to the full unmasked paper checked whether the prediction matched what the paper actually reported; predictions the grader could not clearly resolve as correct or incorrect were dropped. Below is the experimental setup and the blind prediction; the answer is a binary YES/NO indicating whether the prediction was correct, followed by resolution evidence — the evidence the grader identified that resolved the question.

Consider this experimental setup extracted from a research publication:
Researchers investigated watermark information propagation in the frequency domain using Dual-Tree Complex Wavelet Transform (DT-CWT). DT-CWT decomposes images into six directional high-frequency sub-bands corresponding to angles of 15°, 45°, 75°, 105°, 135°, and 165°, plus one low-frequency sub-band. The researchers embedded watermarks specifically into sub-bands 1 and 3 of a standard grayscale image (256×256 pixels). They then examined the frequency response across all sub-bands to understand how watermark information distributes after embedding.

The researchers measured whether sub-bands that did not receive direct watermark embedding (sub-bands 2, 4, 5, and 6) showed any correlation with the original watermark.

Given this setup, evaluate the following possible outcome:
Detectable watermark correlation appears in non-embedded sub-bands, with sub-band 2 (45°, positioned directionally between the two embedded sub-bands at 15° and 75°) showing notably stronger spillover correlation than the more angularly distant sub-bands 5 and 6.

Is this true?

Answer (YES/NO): NO